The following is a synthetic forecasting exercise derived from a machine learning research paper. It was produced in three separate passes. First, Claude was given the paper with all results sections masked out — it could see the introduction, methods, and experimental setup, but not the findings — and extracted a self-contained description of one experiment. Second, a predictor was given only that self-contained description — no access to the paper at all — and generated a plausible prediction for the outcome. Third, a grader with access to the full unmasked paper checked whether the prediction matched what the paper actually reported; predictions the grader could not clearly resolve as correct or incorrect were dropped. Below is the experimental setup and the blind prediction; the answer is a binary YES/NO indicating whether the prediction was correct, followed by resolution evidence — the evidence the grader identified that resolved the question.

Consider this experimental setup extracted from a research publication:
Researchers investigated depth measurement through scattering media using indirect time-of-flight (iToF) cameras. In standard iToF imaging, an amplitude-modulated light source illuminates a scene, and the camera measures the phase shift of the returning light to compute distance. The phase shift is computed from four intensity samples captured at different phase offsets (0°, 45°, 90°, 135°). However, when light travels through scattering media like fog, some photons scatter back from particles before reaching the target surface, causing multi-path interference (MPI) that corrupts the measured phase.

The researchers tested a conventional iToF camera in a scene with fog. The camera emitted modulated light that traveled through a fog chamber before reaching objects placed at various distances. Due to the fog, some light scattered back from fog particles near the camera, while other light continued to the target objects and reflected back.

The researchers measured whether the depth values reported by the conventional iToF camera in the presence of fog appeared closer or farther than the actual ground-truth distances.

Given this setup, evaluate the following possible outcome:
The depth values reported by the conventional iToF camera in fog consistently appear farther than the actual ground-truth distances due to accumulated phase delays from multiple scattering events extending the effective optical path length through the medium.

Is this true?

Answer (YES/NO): NO